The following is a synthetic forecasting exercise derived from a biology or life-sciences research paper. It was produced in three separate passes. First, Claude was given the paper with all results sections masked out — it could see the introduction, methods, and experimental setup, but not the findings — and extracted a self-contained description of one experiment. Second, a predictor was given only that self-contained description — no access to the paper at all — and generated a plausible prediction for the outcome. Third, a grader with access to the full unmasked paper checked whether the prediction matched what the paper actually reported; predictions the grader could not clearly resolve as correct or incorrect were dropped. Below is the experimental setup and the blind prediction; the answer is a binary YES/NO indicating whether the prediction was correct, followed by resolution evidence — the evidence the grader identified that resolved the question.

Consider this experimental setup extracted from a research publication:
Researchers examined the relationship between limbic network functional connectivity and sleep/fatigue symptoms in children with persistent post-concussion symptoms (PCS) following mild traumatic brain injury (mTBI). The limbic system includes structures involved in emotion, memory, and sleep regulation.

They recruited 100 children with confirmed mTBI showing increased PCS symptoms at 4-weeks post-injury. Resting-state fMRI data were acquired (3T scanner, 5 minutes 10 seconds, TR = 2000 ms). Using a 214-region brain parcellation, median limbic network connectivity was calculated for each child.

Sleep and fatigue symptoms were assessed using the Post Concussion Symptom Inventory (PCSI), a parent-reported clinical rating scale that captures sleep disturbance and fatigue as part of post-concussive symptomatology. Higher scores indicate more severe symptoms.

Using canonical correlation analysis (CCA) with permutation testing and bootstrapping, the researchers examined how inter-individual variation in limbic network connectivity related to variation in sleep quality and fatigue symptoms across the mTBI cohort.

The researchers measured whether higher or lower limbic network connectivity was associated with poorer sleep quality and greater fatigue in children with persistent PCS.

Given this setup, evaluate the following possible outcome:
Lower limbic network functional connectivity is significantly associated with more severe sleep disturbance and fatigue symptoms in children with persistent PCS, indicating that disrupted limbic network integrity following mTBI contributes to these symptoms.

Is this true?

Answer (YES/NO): NO